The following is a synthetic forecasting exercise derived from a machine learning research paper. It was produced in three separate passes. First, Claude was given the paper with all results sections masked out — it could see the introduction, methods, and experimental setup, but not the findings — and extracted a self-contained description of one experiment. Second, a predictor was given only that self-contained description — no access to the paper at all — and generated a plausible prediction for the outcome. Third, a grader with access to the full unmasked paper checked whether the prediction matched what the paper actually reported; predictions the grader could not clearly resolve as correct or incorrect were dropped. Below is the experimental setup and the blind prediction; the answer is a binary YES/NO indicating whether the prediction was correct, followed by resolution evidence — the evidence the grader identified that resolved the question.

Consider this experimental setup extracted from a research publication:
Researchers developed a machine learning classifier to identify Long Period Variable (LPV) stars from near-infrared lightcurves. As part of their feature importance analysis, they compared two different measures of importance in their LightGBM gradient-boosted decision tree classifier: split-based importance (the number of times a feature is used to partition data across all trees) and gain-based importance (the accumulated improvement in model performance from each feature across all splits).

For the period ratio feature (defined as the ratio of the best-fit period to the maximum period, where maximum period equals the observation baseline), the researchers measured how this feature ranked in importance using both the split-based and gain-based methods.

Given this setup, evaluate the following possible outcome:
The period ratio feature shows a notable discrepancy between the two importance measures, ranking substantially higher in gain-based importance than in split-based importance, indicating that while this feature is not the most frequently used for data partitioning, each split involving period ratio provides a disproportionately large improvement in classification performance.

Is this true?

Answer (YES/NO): NO